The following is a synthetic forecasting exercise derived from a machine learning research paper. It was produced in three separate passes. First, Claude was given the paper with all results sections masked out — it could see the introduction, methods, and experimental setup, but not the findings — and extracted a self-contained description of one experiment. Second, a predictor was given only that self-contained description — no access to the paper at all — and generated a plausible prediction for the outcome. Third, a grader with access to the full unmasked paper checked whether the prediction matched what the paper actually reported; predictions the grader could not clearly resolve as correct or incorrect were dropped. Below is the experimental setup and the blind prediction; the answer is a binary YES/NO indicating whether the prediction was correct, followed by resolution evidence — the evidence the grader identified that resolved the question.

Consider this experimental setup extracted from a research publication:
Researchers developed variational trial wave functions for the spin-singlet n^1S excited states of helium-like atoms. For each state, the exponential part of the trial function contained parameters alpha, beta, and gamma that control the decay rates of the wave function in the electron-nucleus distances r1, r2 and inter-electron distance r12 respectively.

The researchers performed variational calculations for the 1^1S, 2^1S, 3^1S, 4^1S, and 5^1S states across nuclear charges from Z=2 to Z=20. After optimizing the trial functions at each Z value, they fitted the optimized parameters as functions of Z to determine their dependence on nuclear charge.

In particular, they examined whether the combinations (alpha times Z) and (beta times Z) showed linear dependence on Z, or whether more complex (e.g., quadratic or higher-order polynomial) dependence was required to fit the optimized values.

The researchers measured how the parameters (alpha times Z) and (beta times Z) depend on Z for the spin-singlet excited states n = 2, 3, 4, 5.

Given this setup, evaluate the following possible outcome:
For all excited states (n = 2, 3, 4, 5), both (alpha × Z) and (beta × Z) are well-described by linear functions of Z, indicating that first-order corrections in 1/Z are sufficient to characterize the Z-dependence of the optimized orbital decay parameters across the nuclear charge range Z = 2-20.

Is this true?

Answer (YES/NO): YES